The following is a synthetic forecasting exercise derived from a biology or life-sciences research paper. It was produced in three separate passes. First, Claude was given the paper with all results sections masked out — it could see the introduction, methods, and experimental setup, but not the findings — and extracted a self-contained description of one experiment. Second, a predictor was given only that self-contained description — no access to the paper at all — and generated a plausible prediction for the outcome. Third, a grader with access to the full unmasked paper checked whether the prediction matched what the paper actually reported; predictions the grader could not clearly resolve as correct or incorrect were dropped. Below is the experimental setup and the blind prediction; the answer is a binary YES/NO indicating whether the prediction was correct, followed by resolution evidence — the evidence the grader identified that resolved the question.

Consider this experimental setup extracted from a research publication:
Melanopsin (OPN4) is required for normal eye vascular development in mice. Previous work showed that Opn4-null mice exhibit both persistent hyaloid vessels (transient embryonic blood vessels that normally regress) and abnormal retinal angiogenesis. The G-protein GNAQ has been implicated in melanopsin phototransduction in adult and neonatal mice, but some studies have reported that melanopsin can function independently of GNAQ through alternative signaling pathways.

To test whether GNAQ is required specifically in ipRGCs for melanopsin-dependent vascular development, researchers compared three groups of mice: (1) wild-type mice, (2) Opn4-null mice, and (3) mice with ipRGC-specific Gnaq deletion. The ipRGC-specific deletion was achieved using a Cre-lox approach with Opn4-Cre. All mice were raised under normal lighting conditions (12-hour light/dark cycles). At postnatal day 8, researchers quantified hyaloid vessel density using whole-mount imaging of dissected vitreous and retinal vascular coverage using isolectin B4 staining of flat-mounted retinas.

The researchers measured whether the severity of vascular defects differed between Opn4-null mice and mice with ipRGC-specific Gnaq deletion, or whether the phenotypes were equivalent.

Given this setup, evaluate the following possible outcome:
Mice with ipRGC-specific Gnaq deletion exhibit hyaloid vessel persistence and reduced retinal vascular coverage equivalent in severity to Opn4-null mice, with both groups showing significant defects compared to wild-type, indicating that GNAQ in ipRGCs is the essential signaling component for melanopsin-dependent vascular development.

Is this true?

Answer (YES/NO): NO